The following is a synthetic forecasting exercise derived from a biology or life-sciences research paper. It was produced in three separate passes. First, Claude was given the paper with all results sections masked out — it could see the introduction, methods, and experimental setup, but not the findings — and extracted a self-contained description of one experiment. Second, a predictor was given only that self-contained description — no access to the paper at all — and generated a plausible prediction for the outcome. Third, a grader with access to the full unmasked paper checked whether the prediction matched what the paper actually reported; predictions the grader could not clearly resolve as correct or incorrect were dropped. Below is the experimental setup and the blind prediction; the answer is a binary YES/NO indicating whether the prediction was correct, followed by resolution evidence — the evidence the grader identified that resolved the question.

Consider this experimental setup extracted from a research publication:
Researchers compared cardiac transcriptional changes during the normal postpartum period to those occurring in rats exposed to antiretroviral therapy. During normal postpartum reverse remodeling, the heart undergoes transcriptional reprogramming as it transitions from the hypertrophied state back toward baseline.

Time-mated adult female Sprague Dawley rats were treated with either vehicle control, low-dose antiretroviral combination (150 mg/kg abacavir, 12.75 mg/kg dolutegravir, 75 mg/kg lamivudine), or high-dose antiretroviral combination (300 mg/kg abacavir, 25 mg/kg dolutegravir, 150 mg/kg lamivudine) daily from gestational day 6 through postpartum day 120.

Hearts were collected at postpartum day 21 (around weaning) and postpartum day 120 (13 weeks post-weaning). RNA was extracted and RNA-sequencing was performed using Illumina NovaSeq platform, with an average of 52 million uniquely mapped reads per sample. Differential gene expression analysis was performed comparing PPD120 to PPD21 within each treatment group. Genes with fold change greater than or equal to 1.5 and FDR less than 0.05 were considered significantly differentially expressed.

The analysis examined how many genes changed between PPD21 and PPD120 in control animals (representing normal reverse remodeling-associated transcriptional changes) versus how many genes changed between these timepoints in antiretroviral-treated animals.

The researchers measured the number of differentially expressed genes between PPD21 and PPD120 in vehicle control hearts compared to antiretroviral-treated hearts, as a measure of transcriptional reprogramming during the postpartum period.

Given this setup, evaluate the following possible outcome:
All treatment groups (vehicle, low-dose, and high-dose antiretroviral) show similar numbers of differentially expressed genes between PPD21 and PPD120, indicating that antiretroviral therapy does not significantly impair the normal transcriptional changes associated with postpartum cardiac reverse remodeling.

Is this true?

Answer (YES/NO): NO